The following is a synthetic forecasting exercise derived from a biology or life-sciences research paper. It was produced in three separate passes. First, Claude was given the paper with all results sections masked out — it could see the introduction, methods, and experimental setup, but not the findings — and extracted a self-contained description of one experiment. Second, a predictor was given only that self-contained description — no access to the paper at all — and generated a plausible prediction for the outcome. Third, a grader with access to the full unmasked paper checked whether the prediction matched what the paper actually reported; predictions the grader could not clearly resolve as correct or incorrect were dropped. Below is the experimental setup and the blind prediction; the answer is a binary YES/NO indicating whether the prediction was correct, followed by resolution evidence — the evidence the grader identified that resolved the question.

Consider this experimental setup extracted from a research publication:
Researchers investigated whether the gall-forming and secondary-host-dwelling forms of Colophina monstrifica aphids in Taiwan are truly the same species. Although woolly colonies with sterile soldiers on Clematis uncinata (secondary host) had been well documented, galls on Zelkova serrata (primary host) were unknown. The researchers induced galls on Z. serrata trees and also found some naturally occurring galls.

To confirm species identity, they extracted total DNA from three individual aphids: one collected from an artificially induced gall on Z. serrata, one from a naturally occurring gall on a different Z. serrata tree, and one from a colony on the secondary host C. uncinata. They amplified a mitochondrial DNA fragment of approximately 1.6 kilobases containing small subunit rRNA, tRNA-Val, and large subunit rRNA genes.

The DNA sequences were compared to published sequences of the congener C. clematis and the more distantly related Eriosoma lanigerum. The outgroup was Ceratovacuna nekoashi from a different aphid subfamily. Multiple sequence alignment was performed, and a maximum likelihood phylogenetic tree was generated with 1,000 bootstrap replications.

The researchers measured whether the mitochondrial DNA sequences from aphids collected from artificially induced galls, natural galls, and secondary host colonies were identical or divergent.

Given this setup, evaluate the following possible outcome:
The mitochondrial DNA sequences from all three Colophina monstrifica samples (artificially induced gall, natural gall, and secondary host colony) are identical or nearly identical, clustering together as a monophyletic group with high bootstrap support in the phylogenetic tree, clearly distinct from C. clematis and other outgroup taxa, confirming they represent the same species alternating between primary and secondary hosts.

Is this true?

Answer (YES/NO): YES